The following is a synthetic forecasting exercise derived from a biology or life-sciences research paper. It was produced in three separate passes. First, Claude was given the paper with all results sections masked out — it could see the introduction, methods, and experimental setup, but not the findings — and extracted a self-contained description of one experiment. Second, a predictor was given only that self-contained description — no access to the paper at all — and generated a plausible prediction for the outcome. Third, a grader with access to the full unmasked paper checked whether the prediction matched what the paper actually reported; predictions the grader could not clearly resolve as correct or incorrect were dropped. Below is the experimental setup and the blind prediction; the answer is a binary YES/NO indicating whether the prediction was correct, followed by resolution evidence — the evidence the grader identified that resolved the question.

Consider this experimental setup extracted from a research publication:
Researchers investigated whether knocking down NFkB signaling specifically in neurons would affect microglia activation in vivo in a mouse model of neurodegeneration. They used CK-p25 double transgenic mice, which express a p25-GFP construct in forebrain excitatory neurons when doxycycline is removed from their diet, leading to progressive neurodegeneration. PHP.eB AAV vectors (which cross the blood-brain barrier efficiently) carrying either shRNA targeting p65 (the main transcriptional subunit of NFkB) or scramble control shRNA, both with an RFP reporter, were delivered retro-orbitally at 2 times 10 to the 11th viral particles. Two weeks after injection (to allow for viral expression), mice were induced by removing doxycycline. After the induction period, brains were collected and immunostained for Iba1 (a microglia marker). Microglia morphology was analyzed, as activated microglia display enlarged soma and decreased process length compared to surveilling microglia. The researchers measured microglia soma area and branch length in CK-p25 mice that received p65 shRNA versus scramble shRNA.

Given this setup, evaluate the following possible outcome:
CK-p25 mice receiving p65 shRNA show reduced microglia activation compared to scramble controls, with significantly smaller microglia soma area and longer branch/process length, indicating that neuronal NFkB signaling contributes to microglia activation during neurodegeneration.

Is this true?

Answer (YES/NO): NO